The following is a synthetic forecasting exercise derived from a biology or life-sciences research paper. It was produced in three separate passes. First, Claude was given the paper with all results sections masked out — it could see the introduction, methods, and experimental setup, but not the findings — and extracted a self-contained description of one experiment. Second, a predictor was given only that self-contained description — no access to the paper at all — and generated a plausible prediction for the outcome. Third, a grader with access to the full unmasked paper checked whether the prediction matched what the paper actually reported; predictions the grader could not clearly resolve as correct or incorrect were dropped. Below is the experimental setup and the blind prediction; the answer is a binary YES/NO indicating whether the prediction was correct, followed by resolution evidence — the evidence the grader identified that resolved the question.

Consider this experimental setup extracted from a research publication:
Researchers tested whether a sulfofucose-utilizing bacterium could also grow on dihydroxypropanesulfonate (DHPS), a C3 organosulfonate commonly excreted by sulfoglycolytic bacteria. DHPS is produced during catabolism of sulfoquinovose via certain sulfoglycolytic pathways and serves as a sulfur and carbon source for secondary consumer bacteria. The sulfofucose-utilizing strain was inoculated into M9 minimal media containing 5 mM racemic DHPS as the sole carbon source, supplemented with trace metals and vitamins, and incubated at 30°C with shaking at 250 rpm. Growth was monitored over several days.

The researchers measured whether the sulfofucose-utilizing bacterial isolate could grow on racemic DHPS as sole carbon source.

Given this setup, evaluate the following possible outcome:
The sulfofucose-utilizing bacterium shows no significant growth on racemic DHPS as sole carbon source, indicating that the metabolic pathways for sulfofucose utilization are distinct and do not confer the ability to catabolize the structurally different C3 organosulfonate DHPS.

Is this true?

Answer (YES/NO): NO